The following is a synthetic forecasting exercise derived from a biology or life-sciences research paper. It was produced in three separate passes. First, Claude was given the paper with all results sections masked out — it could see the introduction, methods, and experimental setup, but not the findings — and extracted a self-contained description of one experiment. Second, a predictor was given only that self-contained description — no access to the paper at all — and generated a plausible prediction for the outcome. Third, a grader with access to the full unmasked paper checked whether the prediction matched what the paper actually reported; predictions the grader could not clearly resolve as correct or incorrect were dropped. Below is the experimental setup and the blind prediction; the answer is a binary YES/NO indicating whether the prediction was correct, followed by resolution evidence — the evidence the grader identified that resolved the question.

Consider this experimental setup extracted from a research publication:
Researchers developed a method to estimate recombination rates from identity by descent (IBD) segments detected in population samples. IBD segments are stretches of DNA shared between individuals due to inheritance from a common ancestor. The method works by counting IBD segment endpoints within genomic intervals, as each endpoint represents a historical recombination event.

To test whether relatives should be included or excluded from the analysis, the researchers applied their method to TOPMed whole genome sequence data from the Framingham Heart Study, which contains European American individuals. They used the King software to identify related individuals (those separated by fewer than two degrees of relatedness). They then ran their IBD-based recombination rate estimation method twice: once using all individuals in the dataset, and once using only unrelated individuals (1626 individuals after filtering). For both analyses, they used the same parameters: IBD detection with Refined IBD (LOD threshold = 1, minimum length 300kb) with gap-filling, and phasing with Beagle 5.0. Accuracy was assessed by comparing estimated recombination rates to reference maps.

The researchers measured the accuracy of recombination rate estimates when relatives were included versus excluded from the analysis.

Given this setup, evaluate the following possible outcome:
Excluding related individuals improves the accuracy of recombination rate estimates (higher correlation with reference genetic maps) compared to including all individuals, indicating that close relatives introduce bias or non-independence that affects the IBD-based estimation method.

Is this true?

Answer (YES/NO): NO